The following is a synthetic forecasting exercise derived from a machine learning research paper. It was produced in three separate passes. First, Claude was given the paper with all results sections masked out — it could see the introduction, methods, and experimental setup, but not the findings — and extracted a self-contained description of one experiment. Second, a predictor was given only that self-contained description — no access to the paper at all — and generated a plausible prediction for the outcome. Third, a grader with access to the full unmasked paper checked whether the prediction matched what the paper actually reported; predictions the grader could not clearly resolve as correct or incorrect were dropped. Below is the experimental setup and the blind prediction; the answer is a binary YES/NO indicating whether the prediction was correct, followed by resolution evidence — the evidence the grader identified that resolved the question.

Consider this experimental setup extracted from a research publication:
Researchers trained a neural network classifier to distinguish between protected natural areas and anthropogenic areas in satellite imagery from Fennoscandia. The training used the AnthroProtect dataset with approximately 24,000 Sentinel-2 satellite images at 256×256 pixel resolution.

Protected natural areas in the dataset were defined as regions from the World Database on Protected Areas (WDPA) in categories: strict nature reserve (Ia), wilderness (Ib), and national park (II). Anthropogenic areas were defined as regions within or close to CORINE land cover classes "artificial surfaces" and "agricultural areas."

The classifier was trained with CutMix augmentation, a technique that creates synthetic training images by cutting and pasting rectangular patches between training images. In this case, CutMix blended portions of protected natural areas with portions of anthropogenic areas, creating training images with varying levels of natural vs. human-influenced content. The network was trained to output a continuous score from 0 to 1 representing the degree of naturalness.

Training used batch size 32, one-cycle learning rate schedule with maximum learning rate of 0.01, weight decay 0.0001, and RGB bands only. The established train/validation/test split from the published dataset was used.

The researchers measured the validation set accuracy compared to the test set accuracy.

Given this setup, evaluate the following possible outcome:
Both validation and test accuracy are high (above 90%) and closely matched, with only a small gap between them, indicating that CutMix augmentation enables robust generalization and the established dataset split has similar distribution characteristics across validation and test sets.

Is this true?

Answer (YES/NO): YES